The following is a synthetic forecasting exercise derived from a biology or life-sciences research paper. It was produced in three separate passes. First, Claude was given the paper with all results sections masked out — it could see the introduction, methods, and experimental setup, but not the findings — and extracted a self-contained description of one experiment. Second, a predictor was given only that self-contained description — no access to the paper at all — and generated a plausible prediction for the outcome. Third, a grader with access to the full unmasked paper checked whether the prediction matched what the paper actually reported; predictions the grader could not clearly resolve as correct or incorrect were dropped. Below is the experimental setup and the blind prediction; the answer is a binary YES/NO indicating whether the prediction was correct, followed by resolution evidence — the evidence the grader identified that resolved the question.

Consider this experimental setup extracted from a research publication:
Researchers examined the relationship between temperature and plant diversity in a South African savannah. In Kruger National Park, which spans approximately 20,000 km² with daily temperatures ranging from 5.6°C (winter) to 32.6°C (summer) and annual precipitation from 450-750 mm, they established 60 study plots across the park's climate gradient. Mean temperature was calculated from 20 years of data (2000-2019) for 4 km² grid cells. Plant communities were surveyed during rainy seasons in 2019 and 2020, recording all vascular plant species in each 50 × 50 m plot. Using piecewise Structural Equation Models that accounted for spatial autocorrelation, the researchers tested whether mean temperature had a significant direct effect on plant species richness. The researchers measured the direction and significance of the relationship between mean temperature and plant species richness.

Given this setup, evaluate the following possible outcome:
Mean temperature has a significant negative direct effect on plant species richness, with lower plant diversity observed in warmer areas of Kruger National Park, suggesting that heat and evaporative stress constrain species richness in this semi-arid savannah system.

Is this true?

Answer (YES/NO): YES